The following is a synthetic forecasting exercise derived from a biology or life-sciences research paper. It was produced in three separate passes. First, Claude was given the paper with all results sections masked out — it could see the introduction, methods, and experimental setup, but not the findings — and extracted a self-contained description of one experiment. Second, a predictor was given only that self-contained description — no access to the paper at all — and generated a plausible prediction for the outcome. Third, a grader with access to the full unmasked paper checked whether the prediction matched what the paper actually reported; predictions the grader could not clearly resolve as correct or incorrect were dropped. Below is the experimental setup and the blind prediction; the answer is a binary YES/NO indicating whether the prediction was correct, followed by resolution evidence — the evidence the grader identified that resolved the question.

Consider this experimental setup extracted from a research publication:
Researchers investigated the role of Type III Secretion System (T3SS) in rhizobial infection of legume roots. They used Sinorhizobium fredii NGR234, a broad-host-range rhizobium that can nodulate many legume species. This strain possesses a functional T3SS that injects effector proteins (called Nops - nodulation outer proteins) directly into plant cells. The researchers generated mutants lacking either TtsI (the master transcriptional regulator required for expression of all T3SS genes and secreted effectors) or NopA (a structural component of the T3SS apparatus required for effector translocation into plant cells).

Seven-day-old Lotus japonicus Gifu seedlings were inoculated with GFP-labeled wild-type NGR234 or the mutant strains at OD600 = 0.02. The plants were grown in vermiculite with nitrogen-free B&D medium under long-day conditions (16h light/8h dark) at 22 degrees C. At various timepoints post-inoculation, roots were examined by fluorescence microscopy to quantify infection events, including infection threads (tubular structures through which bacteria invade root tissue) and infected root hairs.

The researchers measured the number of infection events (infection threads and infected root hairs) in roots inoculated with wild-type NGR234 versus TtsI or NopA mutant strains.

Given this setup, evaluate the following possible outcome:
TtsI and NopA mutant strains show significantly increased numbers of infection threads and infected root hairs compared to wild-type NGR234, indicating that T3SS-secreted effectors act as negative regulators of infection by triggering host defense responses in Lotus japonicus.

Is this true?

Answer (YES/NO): YES